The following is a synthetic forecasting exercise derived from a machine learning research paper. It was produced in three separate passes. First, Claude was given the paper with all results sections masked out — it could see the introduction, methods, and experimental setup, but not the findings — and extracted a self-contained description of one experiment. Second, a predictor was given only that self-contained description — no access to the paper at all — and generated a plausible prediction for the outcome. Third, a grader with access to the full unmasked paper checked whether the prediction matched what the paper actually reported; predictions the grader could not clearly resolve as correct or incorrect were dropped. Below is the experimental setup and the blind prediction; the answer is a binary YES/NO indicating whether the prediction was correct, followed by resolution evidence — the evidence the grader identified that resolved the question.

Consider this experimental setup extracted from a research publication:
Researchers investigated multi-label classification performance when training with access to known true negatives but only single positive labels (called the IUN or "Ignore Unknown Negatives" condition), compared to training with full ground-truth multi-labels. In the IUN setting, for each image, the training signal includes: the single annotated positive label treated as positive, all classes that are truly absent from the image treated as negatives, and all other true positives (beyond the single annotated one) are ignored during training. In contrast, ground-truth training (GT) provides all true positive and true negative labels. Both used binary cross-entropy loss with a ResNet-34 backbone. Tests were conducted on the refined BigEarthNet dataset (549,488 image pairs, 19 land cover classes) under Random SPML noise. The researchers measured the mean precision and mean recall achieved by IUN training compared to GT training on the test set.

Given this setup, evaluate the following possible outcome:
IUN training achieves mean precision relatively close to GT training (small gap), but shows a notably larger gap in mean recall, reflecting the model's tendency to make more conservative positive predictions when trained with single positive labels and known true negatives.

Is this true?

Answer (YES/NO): NO